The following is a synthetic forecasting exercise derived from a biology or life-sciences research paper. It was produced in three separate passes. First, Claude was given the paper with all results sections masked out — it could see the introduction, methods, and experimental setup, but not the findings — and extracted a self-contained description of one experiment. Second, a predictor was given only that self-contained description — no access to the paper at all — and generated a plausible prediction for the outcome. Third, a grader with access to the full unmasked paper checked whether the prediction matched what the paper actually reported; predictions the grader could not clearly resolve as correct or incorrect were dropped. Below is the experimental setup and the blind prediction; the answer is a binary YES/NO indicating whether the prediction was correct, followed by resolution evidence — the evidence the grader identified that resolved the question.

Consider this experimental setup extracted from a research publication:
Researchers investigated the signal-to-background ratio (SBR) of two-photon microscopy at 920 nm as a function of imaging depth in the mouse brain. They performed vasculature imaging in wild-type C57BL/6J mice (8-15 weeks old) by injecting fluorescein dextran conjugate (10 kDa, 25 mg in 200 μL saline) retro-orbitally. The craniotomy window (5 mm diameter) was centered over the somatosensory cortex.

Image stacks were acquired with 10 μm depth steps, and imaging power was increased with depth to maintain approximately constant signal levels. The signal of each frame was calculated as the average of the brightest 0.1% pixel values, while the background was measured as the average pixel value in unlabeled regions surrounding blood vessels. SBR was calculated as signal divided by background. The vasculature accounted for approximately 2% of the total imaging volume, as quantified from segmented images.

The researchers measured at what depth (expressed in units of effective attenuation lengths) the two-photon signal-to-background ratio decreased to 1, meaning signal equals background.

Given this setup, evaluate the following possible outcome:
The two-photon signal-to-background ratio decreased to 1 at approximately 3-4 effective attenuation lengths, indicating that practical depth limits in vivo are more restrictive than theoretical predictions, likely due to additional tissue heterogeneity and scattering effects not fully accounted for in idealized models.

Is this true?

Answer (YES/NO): NO